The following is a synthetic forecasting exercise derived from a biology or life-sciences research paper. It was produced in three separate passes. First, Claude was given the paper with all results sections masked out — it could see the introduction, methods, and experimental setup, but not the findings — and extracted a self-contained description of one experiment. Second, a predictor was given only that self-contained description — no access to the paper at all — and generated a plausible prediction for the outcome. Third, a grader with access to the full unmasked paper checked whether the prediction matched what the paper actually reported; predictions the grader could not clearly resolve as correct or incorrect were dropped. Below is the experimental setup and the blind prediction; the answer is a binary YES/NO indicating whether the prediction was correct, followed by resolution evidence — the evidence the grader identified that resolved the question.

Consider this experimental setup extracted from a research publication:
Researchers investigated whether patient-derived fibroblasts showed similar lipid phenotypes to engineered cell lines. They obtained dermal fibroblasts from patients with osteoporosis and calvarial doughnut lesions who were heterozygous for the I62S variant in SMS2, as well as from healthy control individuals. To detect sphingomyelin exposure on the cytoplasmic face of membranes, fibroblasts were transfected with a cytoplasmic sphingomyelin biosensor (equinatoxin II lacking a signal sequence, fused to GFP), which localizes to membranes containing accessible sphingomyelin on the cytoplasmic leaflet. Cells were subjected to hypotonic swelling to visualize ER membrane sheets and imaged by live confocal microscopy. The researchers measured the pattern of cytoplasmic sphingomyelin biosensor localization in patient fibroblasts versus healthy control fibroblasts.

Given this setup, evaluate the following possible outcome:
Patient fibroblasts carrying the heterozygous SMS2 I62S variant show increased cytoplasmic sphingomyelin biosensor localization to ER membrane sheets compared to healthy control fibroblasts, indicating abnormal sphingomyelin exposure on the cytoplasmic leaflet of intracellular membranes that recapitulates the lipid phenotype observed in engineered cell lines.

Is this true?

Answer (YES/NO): NO